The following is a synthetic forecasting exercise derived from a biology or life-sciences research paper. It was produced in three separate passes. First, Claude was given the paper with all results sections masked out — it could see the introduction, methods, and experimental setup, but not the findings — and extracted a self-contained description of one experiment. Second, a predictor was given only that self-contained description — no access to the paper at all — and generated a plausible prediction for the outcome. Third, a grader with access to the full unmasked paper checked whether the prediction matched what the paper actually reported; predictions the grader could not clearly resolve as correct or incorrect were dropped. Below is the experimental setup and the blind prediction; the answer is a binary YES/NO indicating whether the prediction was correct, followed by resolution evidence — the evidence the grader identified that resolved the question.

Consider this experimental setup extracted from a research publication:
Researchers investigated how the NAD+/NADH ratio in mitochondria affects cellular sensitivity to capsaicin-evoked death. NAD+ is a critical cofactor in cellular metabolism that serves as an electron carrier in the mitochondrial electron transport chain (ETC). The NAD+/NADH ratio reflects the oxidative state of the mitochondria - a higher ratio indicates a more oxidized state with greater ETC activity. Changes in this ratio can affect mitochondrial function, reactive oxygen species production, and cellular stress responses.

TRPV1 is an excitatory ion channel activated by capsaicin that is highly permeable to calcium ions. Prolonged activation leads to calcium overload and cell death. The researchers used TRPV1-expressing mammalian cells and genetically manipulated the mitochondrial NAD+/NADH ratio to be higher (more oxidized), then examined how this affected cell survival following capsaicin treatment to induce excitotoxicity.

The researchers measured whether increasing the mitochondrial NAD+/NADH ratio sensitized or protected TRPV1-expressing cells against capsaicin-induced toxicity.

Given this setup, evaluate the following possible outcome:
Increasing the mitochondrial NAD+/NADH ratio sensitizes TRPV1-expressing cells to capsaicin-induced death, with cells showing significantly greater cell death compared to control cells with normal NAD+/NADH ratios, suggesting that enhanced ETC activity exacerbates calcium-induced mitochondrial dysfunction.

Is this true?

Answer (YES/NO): YES